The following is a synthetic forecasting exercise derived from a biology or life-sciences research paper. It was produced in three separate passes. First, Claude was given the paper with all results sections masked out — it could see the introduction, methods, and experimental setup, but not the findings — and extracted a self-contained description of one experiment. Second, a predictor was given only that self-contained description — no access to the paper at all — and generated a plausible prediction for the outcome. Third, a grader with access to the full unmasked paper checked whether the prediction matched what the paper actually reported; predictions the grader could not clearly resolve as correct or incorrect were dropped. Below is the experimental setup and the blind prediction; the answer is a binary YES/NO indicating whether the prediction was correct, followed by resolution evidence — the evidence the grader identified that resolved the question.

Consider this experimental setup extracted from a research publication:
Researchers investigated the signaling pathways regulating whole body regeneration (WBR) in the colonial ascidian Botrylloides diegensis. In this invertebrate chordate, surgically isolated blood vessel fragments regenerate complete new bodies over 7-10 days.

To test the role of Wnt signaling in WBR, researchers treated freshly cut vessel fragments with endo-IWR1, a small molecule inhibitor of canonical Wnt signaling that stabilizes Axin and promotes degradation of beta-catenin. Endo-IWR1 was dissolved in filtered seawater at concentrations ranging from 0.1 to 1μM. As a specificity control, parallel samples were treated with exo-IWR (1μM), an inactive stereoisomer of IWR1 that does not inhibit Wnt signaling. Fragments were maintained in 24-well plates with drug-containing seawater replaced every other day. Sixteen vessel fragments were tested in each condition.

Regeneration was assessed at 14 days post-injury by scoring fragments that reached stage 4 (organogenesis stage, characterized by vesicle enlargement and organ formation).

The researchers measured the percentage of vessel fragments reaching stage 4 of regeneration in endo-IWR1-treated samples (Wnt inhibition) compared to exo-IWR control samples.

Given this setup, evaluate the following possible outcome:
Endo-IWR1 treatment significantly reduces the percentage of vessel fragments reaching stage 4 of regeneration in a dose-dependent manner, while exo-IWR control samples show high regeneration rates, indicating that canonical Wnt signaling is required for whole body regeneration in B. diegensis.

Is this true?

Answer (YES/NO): YES